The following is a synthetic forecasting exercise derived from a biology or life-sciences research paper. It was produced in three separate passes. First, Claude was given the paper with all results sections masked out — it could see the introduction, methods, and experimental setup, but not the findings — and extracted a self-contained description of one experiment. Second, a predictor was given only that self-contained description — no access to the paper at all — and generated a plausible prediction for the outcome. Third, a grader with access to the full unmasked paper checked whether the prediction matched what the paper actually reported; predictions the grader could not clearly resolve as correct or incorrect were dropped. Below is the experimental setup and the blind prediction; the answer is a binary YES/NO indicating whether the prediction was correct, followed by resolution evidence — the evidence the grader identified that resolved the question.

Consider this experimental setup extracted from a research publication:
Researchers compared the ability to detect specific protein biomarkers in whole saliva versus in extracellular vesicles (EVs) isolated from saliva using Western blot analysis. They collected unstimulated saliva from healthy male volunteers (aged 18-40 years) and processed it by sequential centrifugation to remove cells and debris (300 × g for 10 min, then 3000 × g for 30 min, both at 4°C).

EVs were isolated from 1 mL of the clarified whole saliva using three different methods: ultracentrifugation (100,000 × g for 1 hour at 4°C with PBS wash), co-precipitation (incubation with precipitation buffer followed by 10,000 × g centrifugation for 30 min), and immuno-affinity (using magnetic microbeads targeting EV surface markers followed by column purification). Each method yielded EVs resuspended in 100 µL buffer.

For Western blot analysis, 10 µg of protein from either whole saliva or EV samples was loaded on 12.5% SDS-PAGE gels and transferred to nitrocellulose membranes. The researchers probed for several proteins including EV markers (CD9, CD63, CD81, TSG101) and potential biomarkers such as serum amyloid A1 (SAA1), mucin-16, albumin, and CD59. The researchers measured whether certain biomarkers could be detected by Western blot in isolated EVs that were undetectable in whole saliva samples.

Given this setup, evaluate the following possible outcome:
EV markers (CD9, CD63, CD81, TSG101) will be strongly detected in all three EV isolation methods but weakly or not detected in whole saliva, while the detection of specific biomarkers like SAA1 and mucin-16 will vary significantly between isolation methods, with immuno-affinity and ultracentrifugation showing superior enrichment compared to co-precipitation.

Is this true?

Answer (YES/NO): NO